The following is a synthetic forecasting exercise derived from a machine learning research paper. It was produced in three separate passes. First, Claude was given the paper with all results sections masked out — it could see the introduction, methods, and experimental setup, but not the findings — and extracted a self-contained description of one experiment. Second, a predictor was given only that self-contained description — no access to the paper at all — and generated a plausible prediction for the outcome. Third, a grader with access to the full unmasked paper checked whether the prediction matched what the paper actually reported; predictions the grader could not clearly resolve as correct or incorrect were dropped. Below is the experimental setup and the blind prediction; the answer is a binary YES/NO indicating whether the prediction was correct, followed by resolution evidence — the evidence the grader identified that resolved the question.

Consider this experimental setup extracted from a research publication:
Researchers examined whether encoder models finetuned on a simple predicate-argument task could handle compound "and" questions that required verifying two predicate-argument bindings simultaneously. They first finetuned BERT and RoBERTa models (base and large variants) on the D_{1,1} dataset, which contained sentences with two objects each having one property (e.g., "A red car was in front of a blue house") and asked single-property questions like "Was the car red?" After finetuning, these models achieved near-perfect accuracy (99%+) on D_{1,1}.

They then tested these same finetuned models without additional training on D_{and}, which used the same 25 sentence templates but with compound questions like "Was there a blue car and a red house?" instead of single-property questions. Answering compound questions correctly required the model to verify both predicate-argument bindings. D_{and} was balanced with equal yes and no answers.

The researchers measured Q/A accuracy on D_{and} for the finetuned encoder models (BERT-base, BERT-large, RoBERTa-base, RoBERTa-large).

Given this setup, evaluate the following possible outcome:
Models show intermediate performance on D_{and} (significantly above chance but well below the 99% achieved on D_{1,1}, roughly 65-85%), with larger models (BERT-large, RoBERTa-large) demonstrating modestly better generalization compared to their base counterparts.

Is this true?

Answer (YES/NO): NO